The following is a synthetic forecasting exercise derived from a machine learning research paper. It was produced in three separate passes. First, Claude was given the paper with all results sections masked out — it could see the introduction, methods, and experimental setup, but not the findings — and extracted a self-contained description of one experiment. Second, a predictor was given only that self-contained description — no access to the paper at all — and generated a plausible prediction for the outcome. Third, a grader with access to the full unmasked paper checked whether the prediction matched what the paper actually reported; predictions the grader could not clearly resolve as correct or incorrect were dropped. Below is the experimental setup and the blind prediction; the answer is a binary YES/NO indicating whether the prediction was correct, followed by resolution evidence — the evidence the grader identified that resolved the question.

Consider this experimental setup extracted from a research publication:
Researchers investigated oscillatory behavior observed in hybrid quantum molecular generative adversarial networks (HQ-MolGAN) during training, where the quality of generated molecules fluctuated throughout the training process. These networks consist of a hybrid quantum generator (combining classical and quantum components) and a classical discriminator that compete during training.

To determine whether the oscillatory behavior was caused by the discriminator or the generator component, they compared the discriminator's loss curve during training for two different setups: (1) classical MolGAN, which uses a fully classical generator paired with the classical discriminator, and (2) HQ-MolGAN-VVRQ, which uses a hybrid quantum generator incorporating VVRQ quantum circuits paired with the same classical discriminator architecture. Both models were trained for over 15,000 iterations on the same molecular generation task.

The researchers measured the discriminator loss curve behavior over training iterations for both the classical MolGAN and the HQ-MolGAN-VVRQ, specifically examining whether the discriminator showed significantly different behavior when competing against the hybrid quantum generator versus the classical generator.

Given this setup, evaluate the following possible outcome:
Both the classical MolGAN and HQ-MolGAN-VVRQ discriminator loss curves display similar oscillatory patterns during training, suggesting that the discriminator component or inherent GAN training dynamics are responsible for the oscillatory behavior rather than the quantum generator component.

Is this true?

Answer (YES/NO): NO